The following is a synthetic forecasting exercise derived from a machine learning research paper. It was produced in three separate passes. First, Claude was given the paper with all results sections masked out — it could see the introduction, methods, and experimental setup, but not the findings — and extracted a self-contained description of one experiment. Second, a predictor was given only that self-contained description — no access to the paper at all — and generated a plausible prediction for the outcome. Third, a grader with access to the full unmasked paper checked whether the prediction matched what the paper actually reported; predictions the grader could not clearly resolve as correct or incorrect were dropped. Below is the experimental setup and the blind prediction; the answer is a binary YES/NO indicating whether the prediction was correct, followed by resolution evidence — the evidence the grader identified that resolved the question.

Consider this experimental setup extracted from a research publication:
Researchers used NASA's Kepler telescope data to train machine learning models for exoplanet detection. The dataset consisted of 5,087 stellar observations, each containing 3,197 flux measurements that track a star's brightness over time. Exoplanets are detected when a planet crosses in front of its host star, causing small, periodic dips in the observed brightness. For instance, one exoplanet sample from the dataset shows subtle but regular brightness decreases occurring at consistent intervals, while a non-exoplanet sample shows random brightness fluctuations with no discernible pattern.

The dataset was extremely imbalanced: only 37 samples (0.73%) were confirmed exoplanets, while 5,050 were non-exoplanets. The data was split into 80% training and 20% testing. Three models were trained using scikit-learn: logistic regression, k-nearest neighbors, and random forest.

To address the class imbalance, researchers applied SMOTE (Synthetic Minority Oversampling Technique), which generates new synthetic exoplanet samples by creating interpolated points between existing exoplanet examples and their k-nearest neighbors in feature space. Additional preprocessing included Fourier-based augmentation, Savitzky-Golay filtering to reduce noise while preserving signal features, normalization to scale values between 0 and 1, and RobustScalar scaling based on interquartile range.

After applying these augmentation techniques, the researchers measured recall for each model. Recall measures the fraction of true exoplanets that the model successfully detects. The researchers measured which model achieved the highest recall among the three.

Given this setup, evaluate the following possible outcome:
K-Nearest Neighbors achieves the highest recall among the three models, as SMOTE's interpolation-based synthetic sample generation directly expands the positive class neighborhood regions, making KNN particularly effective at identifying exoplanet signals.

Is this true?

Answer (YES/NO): YES